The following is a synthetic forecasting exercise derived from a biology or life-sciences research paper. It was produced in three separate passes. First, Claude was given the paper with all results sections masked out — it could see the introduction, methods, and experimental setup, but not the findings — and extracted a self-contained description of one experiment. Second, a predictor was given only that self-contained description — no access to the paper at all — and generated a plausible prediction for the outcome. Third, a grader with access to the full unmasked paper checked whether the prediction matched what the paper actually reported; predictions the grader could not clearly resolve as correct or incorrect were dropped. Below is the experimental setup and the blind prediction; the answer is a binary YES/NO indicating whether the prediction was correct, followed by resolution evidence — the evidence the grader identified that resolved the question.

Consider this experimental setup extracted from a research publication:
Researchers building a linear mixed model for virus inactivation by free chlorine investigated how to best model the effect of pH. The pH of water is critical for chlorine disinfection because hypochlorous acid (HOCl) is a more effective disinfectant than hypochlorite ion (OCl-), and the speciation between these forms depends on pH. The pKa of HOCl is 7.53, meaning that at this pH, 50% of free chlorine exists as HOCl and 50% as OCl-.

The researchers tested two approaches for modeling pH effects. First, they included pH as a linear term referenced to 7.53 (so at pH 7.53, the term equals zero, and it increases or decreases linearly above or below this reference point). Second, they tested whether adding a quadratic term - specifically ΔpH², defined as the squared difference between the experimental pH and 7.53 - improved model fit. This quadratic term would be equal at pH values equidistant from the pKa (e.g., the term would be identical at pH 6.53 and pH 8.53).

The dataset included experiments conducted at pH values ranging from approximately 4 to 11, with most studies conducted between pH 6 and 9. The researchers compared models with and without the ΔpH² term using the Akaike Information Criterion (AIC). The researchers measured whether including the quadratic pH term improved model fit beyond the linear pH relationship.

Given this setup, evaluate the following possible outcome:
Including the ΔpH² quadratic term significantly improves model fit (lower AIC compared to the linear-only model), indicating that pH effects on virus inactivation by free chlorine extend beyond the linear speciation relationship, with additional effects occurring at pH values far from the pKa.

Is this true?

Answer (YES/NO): YES